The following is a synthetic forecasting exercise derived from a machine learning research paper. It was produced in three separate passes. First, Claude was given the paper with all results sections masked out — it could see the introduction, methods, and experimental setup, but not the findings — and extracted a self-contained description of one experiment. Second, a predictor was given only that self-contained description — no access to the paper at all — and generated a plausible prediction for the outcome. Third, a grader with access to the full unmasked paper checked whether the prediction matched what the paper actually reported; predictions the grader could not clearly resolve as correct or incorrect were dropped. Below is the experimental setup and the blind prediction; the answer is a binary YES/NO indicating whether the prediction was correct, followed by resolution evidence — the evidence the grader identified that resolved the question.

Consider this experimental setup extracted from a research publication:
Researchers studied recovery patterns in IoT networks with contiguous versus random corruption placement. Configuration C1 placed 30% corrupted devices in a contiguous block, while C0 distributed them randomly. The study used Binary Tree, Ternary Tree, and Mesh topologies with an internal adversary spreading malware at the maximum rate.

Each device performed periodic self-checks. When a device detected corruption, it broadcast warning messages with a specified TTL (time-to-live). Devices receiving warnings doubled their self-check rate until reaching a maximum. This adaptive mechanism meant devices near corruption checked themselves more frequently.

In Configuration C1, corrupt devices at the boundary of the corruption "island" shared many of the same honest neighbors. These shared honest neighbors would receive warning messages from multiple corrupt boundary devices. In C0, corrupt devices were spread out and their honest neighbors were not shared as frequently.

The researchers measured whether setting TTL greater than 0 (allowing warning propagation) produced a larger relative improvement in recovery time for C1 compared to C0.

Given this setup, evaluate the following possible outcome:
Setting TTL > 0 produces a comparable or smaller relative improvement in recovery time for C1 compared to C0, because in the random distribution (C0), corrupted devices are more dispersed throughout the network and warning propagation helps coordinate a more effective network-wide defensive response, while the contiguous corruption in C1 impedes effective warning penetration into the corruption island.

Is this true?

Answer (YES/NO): NO